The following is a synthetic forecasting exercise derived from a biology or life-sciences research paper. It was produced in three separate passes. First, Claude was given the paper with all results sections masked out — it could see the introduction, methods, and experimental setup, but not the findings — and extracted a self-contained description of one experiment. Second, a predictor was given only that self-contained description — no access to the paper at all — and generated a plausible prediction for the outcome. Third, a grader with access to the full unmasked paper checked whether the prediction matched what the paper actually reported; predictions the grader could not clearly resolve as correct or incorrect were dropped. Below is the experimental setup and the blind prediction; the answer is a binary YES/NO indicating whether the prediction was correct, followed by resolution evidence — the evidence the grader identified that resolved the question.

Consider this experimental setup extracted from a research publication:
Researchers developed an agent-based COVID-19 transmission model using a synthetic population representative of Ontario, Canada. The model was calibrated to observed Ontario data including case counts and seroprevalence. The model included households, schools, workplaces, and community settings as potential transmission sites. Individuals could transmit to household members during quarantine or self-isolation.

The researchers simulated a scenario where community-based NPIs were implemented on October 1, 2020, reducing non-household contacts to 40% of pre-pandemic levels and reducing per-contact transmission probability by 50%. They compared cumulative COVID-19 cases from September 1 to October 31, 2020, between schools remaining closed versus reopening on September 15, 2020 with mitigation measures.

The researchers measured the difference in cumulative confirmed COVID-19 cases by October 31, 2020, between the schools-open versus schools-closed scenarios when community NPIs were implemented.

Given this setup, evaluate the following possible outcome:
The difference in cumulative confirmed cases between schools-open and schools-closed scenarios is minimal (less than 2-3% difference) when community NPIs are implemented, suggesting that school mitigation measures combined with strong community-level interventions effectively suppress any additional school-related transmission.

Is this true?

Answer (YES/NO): YES